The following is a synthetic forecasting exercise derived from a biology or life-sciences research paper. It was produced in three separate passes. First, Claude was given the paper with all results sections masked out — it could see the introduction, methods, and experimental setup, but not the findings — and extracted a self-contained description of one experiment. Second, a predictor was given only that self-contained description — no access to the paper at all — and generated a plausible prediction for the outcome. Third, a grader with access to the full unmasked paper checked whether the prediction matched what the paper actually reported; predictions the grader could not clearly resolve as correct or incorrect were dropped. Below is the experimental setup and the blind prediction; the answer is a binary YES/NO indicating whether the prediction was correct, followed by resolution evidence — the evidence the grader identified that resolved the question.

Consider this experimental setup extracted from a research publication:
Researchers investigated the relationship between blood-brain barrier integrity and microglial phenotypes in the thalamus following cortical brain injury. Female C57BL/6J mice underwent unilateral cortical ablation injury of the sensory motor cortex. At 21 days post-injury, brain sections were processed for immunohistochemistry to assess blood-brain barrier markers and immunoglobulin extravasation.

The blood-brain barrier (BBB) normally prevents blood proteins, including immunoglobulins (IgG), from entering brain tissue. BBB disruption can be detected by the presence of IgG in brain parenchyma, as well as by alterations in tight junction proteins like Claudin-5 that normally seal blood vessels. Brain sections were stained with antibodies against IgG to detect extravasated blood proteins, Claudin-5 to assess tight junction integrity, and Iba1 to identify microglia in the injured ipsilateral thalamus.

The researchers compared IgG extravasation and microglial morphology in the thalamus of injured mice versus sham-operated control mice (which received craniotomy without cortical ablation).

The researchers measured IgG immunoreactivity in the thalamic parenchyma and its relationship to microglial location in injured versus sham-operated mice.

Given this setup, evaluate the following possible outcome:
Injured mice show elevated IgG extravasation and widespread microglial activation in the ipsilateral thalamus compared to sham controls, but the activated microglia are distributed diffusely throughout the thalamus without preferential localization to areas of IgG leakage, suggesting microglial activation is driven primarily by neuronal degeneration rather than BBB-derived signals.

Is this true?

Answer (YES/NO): NO